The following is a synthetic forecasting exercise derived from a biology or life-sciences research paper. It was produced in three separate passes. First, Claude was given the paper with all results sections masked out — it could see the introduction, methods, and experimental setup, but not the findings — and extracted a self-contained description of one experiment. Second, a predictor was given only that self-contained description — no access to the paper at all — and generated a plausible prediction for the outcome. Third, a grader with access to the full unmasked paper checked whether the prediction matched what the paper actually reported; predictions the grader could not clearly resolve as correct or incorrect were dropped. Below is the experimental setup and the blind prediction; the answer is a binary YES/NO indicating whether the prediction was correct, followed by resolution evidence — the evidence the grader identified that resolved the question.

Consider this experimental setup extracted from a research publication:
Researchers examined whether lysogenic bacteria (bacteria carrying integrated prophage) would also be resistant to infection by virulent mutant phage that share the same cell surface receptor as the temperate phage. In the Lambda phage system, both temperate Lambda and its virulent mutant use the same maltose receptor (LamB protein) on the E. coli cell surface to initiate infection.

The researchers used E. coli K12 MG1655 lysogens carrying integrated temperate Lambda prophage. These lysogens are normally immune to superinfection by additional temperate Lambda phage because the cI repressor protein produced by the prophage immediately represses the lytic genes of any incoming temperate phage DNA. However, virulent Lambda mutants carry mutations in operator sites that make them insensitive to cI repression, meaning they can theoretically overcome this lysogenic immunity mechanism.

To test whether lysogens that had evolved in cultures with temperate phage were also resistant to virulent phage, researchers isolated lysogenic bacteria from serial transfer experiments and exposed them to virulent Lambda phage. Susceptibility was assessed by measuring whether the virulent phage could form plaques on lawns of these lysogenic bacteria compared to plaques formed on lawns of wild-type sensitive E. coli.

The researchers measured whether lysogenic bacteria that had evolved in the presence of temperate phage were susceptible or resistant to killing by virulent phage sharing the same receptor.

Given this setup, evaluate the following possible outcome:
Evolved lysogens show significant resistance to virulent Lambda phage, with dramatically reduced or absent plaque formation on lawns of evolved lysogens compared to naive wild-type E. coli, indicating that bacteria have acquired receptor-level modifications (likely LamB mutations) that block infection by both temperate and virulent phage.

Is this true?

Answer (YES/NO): YES